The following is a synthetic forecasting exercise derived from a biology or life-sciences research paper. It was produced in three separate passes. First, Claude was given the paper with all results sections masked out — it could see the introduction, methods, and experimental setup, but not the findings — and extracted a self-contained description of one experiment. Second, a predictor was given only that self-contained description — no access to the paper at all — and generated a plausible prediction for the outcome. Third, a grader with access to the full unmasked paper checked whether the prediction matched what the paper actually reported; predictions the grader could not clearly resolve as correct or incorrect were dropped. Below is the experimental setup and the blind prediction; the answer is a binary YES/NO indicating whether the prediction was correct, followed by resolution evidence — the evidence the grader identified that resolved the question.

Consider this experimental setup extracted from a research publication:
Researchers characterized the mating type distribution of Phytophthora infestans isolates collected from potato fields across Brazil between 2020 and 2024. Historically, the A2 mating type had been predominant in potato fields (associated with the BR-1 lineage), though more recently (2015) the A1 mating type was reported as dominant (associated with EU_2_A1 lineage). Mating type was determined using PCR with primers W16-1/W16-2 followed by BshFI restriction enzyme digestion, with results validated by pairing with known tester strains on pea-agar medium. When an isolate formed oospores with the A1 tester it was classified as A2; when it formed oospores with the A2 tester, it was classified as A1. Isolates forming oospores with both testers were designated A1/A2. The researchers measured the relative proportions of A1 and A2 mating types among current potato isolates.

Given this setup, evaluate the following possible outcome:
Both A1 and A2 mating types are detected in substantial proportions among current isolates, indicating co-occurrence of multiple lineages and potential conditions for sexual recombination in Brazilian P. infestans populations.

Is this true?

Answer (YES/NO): YES